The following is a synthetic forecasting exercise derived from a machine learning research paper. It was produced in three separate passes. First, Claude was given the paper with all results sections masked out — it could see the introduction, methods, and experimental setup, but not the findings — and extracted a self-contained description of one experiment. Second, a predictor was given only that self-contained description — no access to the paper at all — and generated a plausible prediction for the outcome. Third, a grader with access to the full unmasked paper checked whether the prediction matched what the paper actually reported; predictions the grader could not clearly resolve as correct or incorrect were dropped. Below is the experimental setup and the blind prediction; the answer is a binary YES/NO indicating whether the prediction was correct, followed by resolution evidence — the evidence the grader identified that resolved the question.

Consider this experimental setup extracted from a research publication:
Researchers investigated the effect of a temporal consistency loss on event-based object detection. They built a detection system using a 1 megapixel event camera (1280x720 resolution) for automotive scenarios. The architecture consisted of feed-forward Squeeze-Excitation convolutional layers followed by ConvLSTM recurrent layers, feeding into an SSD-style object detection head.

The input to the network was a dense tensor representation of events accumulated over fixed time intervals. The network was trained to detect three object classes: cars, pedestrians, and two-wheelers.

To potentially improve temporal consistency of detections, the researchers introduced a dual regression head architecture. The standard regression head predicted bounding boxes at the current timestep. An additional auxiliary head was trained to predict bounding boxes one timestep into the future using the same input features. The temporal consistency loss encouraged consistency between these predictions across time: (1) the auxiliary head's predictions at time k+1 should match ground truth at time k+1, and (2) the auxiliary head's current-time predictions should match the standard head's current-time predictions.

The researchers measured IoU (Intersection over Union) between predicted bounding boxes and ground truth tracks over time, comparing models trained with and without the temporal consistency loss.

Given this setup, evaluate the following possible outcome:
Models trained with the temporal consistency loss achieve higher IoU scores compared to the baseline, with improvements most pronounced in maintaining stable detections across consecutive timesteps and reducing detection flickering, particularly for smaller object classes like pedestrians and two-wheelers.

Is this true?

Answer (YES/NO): NO